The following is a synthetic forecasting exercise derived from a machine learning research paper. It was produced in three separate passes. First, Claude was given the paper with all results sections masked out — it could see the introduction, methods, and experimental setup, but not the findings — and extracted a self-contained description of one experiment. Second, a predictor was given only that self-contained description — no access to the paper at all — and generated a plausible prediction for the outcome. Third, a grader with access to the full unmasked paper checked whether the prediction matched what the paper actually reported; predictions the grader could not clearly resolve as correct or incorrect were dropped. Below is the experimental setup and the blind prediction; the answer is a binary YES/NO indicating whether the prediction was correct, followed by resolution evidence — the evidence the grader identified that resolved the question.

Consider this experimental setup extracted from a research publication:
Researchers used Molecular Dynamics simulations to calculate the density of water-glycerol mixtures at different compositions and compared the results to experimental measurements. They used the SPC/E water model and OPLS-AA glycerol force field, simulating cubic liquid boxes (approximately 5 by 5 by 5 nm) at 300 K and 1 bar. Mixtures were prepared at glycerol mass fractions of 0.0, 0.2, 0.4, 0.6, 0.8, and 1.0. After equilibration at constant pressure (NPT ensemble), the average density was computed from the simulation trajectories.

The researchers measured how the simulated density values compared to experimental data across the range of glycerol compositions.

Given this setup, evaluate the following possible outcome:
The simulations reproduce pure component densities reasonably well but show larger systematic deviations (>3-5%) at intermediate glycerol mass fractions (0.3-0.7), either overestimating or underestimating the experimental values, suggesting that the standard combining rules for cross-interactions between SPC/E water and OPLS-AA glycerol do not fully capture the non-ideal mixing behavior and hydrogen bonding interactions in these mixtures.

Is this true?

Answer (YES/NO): NO